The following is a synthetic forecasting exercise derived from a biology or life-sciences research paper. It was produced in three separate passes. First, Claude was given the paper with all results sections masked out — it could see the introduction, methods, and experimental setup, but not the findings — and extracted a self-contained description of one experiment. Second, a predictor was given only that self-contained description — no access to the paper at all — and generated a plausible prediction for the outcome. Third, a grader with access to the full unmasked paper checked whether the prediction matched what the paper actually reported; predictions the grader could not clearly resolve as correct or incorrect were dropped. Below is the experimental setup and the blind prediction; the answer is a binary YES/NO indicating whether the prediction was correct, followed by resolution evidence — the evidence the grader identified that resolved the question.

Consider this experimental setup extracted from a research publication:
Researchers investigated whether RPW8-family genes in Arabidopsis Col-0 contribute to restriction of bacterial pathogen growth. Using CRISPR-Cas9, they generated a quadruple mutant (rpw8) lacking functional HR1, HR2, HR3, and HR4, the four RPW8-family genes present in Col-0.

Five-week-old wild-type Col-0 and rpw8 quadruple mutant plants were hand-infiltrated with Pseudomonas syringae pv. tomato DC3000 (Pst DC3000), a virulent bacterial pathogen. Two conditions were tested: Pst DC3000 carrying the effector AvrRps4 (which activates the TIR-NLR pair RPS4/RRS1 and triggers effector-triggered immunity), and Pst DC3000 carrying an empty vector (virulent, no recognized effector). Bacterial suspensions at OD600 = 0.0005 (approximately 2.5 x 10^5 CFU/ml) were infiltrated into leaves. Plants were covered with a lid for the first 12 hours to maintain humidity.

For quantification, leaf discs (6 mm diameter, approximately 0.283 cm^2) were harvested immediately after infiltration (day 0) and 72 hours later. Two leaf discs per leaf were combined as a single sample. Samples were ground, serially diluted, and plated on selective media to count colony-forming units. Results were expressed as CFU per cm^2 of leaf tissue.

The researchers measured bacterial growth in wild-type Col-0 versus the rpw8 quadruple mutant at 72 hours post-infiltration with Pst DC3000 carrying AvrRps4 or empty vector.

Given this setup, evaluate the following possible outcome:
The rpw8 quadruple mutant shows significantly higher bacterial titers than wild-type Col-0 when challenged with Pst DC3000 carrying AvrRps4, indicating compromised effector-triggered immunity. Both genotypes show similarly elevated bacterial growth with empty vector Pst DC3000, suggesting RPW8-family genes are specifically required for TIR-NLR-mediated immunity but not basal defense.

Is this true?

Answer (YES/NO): NO